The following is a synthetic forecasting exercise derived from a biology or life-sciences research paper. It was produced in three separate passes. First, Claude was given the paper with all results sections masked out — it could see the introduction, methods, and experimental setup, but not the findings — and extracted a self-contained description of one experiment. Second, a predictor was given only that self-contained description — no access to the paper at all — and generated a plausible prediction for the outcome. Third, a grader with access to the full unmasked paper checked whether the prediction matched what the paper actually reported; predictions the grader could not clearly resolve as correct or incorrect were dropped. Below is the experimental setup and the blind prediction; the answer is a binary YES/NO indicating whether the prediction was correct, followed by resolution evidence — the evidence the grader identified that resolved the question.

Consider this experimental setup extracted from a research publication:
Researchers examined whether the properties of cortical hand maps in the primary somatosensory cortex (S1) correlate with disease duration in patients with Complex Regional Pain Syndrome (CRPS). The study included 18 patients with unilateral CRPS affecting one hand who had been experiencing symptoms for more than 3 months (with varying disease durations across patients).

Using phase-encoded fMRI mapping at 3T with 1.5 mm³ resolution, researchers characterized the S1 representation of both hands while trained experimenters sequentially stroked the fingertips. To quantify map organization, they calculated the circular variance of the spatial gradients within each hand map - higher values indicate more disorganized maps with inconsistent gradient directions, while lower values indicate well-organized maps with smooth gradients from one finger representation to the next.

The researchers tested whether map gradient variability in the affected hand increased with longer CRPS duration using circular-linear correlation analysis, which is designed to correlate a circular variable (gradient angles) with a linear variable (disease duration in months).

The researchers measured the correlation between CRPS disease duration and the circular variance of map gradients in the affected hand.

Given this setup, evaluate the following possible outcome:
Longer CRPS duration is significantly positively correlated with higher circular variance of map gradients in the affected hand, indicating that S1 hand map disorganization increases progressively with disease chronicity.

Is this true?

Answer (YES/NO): NO